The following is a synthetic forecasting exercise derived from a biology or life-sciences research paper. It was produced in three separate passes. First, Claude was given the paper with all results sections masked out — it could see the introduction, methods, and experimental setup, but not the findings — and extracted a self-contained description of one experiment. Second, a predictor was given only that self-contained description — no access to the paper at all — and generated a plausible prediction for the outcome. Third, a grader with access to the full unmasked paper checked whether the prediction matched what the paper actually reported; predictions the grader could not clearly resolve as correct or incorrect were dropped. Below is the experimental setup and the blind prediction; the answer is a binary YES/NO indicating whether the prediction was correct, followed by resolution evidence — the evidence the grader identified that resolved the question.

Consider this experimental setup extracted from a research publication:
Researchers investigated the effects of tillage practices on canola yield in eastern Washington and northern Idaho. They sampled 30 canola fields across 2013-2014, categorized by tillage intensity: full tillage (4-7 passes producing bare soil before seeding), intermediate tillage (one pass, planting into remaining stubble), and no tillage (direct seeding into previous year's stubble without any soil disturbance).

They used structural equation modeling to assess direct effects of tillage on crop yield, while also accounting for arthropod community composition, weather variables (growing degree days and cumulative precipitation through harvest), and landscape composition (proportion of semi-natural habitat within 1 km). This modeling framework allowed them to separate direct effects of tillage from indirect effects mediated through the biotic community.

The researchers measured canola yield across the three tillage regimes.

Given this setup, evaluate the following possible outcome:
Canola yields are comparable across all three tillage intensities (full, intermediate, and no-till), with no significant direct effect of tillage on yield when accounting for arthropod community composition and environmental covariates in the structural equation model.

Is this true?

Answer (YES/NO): NO